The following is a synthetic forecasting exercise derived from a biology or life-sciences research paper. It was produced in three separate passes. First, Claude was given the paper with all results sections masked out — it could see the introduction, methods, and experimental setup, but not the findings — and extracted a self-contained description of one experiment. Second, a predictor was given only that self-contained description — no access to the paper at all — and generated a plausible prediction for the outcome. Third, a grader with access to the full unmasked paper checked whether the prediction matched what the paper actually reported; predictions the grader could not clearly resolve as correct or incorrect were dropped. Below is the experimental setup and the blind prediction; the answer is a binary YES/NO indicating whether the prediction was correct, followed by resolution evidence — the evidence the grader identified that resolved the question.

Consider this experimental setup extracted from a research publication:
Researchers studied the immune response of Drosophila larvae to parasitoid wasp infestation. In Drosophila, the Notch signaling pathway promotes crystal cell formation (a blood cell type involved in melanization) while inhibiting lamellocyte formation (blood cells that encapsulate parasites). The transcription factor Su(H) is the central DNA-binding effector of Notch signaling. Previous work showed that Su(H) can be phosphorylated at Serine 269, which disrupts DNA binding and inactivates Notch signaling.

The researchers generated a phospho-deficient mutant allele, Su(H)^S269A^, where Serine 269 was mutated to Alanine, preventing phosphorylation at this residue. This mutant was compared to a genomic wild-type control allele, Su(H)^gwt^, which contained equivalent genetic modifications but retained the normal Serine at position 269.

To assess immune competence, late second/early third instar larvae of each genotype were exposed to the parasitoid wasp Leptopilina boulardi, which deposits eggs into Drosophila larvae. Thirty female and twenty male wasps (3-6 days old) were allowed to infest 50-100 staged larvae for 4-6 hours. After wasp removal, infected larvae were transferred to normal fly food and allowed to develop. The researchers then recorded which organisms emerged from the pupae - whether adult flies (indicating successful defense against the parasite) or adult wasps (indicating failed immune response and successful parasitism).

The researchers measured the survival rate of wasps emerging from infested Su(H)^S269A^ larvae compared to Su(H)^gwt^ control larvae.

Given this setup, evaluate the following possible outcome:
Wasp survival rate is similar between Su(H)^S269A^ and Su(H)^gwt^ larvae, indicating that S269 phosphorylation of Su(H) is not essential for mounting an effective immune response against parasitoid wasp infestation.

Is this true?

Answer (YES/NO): NO